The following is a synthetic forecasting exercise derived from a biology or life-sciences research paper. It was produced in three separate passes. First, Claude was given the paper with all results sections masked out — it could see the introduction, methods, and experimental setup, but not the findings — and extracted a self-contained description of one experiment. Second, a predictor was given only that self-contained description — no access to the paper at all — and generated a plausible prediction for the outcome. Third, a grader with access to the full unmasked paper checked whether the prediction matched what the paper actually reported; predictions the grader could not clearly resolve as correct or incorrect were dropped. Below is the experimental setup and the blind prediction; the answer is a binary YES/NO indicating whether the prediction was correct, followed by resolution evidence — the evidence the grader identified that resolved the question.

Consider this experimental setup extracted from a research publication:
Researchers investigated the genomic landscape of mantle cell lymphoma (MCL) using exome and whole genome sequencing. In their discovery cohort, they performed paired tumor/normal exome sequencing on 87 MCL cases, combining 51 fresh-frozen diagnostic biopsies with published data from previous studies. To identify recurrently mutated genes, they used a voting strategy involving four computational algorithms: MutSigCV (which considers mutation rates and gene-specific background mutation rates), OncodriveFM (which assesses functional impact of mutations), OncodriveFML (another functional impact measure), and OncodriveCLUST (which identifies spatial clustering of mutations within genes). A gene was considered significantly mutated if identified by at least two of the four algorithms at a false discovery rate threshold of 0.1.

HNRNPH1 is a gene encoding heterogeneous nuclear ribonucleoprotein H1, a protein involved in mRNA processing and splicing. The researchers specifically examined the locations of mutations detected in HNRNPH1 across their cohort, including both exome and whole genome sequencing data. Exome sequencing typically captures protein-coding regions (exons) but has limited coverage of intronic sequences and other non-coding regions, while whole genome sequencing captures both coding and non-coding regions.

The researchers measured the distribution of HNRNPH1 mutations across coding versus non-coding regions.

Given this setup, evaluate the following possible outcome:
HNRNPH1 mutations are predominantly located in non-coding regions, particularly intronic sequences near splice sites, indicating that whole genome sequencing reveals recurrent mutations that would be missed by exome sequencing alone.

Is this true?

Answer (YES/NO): YES